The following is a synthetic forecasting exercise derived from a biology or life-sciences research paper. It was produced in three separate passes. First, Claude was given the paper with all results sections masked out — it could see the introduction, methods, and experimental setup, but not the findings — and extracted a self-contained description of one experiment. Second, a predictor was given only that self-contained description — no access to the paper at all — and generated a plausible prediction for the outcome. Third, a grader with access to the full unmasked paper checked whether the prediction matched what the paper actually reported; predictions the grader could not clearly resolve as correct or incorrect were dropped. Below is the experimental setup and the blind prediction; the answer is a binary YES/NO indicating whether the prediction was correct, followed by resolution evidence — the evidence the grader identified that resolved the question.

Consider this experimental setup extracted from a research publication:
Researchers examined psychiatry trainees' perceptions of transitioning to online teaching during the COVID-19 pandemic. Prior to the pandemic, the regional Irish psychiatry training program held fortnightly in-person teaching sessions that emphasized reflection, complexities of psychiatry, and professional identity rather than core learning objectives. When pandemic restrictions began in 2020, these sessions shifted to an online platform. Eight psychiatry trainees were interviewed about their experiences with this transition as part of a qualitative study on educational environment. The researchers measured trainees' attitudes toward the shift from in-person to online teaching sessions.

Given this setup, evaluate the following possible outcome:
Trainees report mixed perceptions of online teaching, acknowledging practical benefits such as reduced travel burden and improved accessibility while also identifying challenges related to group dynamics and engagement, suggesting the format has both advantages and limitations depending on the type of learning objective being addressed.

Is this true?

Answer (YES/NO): NO